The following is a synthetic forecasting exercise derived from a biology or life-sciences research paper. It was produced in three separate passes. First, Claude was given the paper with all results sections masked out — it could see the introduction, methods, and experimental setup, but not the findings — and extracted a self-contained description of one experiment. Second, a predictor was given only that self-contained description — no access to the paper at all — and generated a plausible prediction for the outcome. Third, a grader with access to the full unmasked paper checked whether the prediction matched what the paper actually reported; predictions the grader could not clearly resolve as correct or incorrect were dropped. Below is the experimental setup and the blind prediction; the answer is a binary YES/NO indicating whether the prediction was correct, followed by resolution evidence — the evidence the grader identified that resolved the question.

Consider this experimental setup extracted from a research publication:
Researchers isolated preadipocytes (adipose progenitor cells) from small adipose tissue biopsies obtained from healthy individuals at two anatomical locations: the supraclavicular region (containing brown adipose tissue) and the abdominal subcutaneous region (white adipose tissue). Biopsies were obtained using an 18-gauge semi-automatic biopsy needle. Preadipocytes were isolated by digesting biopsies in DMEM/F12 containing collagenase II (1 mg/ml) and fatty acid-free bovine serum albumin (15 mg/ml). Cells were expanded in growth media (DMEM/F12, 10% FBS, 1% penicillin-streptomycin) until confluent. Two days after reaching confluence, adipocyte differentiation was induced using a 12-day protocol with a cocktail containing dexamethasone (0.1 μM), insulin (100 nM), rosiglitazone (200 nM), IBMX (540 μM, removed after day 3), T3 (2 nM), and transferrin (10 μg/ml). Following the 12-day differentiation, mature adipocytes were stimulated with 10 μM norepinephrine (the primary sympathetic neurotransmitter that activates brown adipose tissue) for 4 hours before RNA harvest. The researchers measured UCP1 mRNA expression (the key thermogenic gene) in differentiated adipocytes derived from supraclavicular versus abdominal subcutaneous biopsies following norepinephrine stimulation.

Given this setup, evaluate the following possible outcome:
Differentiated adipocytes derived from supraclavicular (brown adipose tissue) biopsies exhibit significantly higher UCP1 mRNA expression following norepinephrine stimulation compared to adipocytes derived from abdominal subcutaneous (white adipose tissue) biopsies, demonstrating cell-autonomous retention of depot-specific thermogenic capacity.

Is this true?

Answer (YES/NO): NO